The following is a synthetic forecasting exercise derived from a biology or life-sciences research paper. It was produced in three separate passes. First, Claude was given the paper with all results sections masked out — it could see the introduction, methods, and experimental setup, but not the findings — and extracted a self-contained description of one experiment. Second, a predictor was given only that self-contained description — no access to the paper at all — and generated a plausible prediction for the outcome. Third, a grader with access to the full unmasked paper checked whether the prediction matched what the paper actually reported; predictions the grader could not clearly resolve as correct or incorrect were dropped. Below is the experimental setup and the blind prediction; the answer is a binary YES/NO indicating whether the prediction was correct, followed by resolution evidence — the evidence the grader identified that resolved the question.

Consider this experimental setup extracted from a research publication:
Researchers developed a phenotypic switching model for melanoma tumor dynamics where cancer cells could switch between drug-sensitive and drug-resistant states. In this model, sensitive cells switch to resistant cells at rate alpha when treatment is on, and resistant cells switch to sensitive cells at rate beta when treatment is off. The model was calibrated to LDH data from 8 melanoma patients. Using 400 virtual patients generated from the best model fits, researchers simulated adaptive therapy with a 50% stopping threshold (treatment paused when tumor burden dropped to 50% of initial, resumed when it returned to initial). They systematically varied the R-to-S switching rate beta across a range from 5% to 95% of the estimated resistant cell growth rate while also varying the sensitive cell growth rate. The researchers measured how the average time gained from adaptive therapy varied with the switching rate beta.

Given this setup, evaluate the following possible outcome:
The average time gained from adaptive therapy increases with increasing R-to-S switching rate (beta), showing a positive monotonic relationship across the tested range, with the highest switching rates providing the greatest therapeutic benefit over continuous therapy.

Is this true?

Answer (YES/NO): YES